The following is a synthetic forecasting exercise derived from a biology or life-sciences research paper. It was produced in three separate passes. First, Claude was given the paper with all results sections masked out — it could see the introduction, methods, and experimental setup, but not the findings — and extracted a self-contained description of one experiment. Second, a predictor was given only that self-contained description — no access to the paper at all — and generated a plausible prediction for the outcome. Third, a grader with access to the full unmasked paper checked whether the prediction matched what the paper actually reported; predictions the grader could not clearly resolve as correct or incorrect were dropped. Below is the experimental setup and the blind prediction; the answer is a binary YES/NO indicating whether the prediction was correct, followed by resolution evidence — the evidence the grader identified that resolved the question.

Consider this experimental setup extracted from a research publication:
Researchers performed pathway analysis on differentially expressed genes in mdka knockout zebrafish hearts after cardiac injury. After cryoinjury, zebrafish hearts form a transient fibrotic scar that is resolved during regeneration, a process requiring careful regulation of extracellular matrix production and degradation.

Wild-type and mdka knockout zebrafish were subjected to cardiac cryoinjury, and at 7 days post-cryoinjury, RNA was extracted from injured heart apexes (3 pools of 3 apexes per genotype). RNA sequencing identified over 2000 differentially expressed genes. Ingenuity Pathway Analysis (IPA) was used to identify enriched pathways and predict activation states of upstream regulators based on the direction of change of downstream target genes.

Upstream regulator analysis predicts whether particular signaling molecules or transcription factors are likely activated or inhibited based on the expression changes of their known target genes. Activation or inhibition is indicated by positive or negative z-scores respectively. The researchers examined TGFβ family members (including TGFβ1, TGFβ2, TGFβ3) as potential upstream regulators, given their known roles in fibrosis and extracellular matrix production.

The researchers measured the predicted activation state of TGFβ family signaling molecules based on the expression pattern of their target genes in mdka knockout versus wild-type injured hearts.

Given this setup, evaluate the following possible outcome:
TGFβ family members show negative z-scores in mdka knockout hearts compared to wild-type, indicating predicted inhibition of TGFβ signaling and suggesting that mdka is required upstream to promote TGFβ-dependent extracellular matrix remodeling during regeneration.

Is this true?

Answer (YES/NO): NO